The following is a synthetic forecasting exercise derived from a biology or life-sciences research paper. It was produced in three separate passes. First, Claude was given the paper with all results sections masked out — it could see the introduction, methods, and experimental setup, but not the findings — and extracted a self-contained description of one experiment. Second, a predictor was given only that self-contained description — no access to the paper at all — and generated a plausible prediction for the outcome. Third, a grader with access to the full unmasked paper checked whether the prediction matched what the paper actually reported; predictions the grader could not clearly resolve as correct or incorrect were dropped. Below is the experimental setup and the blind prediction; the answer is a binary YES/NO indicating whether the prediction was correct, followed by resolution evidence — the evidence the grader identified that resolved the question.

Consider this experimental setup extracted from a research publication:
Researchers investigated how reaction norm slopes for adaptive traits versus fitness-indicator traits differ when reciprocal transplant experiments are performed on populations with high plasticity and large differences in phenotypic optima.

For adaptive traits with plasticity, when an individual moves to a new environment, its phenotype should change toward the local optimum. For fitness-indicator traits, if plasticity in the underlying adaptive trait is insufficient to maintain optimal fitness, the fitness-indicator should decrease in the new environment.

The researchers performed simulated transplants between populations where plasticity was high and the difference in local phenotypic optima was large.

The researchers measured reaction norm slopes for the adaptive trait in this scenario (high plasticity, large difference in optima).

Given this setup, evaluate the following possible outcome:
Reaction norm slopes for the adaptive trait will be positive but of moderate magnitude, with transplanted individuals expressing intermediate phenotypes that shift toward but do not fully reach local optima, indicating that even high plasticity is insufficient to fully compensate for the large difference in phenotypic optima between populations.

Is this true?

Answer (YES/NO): NO